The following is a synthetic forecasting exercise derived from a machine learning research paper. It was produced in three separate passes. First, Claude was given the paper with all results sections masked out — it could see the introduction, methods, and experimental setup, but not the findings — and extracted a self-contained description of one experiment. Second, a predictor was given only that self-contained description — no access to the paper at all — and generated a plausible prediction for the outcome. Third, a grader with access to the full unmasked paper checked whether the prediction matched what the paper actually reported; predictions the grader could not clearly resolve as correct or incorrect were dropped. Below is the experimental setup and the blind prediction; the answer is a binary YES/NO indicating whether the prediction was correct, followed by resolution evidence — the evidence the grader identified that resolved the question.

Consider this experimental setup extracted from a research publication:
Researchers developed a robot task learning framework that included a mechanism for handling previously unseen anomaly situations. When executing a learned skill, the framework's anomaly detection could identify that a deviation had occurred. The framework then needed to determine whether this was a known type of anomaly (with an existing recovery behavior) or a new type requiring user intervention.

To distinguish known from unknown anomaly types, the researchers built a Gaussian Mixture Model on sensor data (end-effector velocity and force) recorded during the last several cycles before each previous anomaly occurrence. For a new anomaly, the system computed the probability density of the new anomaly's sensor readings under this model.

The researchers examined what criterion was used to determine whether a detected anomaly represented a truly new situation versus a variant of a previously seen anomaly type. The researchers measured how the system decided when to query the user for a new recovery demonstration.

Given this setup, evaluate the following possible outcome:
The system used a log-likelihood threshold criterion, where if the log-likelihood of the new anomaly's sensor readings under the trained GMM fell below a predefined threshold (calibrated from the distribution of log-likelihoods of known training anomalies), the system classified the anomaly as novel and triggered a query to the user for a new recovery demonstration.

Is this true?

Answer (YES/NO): NO